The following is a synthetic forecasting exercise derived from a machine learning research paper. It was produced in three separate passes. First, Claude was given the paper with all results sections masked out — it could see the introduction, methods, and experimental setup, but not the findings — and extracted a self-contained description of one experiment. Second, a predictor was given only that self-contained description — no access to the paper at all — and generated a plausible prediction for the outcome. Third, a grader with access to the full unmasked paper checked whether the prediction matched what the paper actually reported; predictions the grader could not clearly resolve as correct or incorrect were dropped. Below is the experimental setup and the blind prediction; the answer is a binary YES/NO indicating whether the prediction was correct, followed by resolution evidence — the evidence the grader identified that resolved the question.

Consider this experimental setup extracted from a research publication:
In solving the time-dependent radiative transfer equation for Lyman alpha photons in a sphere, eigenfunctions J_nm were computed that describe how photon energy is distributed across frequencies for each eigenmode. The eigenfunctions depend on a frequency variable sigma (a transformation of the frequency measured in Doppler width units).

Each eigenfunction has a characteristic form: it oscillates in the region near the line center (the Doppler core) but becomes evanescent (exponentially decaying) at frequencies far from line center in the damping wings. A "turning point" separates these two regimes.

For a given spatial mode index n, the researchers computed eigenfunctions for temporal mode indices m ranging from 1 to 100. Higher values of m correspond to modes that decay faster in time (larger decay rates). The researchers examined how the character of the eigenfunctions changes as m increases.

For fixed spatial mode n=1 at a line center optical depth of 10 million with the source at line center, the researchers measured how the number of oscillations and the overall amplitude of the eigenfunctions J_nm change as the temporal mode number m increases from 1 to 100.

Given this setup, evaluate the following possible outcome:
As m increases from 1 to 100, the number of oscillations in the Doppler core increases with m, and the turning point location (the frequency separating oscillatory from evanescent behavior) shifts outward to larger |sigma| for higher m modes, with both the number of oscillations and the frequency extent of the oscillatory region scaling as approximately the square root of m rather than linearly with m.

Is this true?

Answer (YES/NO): NO